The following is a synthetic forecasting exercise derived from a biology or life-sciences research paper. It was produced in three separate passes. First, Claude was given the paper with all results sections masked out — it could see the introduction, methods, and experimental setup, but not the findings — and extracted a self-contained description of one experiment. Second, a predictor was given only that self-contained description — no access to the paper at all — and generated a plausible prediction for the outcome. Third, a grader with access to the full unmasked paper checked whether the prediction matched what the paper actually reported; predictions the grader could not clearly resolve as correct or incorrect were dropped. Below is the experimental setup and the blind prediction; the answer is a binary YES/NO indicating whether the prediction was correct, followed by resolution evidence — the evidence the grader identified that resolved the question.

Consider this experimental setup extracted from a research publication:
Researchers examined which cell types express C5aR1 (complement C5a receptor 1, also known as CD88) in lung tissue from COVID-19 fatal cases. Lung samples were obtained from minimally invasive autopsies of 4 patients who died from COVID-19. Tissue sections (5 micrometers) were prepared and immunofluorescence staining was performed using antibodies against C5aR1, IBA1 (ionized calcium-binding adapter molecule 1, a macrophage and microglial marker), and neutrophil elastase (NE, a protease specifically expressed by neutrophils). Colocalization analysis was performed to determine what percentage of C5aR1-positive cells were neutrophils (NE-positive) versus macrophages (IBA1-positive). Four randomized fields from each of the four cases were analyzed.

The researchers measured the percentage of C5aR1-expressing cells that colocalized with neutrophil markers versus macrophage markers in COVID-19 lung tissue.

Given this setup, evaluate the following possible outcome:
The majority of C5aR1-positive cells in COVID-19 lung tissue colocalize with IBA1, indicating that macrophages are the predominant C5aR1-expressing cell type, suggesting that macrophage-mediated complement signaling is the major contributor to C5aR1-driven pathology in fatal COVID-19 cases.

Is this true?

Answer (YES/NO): NO